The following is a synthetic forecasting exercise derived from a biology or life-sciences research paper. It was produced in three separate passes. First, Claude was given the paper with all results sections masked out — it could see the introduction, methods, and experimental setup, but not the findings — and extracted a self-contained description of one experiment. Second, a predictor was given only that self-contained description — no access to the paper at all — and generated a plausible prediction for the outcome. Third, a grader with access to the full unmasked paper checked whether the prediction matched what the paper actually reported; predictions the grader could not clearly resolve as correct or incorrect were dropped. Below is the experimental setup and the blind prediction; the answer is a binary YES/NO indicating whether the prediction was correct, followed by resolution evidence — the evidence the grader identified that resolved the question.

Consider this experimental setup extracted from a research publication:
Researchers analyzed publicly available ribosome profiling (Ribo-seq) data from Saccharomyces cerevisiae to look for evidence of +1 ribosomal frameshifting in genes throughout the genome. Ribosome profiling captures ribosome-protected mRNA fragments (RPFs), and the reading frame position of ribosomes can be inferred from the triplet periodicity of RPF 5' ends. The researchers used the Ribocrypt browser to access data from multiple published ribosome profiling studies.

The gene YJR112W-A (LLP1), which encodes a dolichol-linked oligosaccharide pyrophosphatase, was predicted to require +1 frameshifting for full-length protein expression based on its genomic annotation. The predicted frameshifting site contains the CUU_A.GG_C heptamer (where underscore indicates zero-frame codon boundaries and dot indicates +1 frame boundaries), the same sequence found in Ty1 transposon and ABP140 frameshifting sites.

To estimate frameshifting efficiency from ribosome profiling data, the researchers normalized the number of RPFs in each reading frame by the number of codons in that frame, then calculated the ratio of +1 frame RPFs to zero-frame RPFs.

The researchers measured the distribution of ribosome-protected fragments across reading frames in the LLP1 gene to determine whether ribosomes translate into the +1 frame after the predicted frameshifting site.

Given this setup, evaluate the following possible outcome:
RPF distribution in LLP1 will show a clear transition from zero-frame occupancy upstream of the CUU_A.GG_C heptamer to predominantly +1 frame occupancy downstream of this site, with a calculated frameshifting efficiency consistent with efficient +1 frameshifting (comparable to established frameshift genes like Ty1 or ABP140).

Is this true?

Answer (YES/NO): YES